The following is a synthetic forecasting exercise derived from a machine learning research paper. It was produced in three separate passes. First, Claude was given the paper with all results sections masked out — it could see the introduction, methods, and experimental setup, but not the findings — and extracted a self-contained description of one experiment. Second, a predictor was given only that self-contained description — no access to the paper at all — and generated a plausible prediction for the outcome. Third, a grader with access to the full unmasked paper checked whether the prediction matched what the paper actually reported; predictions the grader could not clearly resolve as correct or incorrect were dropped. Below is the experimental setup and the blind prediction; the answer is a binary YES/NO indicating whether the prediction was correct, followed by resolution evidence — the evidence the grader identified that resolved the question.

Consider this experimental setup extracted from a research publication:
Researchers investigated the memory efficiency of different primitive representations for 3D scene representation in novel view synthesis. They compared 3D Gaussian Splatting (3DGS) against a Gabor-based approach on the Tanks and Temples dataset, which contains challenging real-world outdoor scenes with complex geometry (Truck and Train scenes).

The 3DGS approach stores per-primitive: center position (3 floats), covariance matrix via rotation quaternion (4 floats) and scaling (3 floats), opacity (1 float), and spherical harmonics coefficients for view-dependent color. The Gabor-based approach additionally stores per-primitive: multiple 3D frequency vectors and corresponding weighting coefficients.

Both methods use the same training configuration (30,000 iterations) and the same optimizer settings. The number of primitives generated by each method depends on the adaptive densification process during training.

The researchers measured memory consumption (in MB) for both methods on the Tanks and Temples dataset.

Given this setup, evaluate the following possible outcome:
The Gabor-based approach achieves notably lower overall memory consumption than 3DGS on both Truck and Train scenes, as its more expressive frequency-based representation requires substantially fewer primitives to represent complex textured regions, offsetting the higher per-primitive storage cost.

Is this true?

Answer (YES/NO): YES